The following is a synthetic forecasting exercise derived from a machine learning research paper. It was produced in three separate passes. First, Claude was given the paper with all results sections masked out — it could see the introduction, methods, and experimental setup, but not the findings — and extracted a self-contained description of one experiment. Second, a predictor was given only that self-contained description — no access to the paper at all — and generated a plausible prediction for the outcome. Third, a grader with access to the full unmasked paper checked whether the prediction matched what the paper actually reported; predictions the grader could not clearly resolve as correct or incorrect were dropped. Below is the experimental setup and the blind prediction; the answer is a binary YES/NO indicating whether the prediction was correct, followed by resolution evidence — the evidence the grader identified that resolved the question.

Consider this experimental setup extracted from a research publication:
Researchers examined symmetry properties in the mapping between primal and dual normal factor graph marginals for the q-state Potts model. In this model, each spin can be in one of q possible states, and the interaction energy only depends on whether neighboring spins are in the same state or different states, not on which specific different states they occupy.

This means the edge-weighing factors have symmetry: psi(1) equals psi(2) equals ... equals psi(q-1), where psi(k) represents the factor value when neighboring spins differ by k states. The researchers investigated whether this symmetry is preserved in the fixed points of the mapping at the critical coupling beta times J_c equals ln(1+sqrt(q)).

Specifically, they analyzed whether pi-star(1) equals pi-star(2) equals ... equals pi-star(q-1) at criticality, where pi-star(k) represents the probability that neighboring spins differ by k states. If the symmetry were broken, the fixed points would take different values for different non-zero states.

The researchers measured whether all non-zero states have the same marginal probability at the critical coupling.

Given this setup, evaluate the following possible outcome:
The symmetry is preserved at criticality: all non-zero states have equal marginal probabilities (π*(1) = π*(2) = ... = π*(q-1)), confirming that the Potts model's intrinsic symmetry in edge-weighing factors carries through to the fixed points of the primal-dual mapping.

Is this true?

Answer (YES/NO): YES